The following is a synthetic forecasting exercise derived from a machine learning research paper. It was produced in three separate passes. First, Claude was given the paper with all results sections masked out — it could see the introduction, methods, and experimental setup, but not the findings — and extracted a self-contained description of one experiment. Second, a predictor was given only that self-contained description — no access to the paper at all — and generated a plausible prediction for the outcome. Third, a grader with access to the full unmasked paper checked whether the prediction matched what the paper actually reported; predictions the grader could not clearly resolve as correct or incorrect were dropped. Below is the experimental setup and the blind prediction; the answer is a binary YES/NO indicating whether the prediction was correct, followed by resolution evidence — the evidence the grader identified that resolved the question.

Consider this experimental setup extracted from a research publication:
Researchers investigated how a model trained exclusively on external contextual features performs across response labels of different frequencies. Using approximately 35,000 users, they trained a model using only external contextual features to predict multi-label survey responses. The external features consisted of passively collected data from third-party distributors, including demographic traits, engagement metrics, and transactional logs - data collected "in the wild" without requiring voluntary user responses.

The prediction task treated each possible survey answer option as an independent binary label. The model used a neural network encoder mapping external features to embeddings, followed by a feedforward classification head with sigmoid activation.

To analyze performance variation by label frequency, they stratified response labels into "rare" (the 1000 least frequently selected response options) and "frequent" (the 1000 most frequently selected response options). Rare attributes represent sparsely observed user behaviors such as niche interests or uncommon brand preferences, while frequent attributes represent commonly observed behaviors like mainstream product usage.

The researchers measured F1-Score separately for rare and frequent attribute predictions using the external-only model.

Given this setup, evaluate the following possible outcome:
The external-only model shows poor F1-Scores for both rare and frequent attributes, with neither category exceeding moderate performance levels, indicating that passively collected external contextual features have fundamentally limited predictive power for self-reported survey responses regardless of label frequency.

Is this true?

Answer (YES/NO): NO